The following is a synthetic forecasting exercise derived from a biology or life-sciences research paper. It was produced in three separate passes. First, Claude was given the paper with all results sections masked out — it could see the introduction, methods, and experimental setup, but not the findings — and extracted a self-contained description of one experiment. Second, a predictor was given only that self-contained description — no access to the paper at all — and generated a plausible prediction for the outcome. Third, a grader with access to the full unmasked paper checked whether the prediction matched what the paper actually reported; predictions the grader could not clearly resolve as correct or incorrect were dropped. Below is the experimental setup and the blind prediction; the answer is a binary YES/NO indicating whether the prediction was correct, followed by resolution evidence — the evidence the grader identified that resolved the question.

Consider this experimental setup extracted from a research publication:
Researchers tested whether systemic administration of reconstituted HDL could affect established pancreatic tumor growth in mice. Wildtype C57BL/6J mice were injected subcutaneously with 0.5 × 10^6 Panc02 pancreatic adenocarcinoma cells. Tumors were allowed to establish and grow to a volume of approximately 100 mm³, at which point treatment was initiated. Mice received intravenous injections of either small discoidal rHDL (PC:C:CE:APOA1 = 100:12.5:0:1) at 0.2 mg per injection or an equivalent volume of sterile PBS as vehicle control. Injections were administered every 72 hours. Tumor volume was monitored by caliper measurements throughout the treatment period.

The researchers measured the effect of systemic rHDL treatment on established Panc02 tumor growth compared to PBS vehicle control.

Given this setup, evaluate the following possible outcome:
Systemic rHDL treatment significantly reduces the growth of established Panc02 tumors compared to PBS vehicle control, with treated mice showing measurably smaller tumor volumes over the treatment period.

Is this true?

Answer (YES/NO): YES